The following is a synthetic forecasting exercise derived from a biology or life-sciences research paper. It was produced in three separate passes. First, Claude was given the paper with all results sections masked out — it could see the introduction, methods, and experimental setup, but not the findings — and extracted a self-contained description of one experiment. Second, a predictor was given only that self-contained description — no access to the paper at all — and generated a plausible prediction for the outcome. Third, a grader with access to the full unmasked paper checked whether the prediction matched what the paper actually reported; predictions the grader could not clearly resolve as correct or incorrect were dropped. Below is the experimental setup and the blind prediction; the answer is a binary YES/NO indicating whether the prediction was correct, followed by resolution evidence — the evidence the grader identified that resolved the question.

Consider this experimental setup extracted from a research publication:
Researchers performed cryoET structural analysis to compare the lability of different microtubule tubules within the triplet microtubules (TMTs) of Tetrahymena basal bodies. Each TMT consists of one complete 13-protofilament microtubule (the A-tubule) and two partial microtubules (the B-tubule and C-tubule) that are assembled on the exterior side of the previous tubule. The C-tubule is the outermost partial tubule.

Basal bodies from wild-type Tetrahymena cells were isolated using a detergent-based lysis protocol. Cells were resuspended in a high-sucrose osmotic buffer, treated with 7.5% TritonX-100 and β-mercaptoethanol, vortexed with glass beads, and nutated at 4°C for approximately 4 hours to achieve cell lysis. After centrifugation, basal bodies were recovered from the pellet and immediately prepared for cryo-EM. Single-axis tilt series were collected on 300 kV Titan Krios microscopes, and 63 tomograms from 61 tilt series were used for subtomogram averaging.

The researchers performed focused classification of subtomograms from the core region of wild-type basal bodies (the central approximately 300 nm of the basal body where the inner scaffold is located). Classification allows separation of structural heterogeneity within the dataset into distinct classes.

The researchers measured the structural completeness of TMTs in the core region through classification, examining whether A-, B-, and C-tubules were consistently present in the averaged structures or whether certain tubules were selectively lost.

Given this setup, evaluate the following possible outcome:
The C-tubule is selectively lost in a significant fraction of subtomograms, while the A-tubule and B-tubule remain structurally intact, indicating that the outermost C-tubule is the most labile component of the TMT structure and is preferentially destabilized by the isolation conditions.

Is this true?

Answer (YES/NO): YES